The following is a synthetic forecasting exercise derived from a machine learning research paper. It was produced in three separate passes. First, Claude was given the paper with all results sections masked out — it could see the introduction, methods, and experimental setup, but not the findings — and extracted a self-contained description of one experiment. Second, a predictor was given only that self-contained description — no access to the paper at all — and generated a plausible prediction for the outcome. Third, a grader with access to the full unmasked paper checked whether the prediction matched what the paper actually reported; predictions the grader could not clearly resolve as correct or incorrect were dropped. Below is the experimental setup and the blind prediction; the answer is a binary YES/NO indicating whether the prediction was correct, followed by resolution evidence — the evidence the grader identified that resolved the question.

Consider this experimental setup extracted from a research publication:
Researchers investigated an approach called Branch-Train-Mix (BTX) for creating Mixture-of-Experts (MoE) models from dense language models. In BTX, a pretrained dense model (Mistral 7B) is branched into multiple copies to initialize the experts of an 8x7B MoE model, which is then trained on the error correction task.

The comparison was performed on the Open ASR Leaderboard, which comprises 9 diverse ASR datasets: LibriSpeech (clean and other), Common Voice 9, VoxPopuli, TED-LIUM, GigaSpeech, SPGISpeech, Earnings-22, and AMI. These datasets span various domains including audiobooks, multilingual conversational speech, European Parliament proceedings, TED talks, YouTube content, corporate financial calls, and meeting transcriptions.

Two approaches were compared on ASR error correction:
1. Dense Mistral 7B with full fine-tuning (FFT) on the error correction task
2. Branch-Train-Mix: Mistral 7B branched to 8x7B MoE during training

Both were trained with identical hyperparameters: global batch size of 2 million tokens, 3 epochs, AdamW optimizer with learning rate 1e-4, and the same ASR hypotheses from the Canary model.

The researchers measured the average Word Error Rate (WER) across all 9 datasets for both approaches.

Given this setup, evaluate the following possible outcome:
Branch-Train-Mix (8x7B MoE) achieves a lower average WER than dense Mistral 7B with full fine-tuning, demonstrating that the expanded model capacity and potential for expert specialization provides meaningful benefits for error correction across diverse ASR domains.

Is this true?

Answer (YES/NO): NO